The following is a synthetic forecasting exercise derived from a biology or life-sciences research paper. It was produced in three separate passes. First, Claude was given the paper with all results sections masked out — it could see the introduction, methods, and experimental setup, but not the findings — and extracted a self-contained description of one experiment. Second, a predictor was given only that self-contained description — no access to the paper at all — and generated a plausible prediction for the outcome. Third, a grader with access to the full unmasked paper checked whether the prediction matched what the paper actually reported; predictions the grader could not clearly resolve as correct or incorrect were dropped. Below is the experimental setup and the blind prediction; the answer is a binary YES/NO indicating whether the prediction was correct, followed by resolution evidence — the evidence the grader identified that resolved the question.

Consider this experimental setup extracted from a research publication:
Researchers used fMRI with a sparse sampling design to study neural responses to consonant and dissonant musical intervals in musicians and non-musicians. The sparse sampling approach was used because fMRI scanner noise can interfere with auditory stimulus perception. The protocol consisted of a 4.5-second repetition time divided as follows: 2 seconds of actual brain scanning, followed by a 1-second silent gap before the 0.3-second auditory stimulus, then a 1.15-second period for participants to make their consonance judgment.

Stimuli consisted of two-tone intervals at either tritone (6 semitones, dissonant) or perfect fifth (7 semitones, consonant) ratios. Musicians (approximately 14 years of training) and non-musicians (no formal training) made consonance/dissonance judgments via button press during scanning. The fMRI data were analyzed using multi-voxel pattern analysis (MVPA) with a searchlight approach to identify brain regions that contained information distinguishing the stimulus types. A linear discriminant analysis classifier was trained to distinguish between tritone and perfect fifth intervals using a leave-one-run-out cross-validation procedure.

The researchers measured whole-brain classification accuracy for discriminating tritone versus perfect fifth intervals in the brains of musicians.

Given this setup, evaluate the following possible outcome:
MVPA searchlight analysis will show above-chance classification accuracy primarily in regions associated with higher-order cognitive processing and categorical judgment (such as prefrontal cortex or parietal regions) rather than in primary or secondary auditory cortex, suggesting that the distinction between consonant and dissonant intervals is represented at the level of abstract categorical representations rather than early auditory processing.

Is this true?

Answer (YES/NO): NO